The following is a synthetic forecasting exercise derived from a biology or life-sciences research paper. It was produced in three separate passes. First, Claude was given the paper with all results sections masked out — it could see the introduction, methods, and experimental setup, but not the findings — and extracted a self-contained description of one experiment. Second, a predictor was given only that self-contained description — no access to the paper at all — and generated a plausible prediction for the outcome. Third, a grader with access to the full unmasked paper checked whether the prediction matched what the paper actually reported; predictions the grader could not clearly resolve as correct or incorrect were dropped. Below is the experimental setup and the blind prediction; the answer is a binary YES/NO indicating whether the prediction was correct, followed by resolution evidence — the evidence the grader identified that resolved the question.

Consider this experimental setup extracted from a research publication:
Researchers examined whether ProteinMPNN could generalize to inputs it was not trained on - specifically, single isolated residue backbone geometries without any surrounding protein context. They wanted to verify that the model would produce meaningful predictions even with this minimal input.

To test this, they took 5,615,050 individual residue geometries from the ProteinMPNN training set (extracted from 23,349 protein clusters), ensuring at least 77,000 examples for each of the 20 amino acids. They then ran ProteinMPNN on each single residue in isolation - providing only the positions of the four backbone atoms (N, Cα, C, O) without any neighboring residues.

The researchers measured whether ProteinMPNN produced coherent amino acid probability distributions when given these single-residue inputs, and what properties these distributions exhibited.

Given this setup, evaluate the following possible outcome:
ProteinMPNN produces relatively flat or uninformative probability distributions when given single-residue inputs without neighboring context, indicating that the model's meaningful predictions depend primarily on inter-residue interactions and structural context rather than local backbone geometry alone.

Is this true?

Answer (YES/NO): NO